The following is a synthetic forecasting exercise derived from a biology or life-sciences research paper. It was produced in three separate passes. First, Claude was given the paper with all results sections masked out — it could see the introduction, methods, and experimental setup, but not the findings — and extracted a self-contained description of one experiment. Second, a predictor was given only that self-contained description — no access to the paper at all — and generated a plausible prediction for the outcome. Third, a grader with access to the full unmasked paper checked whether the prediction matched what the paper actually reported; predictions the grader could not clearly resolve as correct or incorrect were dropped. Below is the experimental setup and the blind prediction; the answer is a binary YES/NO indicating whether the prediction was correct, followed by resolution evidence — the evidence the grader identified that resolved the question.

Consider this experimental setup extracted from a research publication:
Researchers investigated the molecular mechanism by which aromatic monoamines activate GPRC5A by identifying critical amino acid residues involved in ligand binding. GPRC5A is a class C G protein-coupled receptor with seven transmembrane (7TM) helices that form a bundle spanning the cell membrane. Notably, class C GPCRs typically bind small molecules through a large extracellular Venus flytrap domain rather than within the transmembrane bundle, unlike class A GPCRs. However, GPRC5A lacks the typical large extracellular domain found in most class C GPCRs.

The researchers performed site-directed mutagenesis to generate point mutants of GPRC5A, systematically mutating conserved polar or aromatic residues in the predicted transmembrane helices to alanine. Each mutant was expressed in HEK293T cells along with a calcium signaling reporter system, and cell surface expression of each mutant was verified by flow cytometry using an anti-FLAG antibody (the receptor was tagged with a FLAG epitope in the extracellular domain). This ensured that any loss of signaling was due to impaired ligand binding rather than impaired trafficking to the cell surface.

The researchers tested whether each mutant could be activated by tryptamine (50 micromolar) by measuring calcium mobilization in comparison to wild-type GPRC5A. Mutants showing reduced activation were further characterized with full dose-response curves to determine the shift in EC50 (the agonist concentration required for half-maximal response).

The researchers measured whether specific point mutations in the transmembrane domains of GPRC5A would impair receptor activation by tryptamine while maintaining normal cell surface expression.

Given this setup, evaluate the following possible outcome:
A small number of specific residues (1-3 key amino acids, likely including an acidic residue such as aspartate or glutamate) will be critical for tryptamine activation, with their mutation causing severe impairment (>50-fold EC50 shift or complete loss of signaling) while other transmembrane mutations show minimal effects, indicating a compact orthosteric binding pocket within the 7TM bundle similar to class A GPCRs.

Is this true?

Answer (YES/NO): NO